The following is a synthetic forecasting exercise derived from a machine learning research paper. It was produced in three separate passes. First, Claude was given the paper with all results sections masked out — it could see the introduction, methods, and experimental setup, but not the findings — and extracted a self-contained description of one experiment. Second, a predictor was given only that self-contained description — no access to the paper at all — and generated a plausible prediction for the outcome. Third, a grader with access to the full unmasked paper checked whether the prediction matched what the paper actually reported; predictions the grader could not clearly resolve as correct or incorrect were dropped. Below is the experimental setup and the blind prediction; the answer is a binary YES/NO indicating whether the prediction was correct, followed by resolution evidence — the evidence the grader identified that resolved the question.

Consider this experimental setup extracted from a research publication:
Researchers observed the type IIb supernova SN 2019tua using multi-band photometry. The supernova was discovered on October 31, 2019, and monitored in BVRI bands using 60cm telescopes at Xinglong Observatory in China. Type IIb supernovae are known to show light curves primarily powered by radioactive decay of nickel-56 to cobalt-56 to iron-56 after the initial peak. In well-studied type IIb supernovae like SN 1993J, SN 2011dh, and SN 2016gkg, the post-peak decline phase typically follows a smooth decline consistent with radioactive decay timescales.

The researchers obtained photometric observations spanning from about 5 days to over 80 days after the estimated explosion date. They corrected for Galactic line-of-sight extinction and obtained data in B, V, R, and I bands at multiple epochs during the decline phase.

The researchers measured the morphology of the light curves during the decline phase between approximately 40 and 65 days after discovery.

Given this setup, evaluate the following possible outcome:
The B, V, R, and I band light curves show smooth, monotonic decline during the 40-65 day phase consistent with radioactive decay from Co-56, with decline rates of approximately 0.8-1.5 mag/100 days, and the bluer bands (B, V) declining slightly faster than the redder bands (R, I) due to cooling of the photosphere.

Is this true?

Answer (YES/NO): NO